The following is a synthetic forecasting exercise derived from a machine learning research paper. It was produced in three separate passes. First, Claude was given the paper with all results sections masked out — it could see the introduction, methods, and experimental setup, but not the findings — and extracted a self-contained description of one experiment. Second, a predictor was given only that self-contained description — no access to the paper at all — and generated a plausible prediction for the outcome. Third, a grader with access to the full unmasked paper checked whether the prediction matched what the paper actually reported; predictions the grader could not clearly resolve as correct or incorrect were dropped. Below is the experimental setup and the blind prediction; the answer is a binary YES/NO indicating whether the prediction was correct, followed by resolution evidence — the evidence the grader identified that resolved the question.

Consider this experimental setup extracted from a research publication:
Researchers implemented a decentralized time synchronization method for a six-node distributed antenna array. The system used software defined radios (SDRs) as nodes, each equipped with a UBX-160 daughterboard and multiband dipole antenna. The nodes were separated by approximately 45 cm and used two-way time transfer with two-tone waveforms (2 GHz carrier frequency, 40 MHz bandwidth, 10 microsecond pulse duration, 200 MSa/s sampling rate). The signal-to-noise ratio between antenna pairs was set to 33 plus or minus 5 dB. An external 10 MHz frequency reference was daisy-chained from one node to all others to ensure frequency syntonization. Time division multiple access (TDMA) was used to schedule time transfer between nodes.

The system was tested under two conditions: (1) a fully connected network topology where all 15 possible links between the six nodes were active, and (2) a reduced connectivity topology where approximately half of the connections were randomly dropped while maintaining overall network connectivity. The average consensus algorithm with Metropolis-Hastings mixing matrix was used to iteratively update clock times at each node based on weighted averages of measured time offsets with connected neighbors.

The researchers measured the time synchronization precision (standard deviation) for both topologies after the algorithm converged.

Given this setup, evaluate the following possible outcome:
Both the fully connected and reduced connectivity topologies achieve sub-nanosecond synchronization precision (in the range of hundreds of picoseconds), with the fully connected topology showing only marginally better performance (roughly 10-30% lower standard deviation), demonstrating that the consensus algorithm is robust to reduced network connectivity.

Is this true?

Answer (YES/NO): NO